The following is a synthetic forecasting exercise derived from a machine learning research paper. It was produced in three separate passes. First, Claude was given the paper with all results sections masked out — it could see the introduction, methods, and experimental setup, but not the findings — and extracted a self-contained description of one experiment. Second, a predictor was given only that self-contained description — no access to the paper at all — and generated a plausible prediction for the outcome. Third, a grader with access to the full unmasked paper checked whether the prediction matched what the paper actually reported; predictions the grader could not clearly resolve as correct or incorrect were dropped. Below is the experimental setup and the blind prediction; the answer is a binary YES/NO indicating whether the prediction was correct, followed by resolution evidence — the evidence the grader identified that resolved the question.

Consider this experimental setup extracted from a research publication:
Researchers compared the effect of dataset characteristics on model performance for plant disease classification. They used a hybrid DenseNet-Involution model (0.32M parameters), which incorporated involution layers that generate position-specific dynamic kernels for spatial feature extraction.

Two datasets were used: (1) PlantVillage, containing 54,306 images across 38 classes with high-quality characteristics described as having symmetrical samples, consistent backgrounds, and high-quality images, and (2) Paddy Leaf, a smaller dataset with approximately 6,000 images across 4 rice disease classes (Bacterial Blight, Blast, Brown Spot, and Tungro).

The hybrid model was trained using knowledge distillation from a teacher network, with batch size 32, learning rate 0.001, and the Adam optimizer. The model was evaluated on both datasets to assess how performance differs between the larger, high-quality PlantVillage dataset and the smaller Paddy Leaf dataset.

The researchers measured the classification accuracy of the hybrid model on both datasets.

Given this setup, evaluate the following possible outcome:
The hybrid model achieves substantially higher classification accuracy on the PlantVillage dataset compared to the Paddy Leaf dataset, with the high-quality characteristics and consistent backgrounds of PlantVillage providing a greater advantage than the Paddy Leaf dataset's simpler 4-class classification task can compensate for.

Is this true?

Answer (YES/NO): NO